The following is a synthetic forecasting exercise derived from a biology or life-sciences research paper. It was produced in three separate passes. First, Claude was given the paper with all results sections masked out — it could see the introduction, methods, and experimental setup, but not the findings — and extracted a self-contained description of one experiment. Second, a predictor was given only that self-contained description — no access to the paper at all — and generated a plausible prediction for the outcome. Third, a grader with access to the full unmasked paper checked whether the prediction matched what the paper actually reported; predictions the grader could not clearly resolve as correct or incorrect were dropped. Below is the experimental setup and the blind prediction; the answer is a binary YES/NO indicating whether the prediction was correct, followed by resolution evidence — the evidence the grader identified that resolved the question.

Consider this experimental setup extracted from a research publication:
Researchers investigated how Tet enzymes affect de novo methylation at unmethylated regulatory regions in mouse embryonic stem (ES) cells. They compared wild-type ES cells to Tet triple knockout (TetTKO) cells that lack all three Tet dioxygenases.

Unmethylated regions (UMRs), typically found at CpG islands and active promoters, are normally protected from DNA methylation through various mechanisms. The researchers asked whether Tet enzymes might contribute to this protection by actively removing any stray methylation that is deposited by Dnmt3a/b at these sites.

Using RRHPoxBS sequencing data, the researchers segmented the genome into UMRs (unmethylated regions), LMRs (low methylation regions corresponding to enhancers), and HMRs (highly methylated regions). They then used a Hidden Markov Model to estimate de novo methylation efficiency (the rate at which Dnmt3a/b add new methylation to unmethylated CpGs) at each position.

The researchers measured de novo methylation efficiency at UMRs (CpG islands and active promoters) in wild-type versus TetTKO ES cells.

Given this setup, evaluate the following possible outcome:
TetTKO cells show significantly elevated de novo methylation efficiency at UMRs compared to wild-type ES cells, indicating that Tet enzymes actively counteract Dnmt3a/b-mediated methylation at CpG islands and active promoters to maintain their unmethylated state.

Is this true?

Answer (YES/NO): NO